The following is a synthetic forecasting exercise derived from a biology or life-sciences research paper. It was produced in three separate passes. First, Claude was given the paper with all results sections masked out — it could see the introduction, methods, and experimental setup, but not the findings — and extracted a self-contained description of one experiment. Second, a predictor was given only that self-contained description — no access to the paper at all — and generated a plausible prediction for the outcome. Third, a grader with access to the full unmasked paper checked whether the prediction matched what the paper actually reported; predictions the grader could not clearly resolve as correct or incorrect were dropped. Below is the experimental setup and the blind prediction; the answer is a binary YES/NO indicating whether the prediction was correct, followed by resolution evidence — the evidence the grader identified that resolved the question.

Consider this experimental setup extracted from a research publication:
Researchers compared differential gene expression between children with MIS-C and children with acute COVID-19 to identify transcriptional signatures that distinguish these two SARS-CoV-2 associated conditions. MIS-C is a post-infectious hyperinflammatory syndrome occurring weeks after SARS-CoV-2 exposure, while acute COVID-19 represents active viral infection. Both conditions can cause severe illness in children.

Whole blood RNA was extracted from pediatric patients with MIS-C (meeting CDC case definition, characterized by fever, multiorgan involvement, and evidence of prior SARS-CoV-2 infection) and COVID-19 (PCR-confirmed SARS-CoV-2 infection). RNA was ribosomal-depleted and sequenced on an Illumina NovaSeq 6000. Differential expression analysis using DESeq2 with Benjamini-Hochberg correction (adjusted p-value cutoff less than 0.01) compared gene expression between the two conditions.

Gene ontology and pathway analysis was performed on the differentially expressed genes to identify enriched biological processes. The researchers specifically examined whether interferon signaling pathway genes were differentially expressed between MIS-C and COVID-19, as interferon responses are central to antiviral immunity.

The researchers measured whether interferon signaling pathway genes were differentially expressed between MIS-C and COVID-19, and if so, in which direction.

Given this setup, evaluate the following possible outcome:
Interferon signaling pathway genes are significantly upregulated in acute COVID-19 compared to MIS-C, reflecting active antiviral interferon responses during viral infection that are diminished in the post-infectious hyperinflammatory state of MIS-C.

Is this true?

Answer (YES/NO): YES